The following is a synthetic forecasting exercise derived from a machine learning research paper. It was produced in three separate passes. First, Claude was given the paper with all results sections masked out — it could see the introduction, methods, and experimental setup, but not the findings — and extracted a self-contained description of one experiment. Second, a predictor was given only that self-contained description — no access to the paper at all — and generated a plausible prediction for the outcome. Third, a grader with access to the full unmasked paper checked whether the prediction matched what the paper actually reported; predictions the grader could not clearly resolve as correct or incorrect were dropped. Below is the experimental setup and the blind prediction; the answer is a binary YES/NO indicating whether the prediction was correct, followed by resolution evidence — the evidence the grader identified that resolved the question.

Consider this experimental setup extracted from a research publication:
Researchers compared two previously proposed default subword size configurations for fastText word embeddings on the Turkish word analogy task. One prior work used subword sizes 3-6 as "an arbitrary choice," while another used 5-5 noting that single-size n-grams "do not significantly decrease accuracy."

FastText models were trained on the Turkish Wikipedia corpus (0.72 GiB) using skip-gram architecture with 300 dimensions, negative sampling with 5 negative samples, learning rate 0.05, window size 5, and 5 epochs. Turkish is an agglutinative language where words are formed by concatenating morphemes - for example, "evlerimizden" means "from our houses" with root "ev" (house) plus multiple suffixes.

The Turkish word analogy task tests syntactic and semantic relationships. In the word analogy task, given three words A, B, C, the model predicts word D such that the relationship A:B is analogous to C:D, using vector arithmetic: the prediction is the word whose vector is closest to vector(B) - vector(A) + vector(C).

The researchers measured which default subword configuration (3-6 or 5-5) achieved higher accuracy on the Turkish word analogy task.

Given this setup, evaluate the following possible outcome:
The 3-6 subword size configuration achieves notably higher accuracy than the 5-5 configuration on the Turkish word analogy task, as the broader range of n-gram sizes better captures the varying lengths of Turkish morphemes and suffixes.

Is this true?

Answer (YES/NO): NO